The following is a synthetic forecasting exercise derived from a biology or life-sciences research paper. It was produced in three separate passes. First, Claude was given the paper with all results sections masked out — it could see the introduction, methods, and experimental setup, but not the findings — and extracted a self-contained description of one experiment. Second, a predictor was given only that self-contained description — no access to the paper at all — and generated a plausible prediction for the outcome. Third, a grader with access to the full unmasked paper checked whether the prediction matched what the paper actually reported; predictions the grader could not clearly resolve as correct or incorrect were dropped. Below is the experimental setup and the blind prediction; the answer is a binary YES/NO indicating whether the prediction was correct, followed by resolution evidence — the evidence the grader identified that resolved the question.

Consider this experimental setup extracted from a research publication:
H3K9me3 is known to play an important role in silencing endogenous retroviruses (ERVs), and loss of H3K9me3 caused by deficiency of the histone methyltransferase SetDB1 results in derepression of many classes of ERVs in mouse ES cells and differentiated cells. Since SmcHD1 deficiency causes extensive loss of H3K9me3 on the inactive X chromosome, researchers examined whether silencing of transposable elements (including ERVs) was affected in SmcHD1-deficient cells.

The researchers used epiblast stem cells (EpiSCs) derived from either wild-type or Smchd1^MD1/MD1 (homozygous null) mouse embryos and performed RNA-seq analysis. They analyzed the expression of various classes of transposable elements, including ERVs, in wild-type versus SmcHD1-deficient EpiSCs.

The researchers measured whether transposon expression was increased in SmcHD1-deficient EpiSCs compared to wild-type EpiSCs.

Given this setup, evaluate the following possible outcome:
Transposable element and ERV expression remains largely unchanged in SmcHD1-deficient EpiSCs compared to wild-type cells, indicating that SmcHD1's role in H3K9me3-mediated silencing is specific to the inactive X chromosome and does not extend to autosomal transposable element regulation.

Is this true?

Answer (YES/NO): YES